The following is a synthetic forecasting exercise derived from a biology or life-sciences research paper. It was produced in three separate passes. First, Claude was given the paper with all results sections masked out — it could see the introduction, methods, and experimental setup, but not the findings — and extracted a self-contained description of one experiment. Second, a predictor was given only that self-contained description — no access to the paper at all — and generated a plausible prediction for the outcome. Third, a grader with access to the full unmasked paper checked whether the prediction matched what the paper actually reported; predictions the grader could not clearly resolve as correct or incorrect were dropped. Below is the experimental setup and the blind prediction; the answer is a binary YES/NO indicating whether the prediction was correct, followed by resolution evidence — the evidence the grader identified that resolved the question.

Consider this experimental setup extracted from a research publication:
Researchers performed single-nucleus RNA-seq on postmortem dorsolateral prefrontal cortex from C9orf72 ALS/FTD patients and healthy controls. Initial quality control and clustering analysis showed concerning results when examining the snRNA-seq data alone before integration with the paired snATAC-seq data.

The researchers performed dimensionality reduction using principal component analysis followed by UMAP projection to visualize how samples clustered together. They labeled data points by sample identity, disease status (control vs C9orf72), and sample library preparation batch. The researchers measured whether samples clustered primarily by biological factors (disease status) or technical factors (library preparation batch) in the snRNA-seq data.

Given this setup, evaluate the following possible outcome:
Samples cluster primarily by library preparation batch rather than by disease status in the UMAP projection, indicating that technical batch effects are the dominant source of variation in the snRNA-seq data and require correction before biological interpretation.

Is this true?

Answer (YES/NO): YES